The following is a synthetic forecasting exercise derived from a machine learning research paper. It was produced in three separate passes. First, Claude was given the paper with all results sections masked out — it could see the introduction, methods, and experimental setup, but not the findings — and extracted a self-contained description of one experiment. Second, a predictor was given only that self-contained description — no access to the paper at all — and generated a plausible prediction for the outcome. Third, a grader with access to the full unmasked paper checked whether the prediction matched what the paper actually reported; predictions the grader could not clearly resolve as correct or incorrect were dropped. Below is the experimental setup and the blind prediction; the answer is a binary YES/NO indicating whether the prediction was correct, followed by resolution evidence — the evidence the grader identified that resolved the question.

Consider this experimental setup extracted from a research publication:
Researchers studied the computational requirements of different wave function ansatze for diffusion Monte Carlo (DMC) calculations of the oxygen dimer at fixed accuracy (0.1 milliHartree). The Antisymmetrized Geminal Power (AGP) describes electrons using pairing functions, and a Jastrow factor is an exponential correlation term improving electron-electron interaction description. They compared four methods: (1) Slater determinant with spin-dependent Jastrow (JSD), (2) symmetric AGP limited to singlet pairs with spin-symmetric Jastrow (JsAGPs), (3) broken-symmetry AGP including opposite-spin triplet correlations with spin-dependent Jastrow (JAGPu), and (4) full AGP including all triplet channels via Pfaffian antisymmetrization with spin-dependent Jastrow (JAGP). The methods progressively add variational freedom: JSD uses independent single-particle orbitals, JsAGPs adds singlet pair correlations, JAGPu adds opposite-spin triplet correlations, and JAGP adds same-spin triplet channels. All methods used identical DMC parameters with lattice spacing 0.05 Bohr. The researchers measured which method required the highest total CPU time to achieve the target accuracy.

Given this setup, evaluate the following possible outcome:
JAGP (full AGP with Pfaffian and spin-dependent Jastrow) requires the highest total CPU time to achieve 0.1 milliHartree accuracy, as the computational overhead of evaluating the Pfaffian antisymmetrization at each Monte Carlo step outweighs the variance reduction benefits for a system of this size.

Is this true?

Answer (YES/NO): NO